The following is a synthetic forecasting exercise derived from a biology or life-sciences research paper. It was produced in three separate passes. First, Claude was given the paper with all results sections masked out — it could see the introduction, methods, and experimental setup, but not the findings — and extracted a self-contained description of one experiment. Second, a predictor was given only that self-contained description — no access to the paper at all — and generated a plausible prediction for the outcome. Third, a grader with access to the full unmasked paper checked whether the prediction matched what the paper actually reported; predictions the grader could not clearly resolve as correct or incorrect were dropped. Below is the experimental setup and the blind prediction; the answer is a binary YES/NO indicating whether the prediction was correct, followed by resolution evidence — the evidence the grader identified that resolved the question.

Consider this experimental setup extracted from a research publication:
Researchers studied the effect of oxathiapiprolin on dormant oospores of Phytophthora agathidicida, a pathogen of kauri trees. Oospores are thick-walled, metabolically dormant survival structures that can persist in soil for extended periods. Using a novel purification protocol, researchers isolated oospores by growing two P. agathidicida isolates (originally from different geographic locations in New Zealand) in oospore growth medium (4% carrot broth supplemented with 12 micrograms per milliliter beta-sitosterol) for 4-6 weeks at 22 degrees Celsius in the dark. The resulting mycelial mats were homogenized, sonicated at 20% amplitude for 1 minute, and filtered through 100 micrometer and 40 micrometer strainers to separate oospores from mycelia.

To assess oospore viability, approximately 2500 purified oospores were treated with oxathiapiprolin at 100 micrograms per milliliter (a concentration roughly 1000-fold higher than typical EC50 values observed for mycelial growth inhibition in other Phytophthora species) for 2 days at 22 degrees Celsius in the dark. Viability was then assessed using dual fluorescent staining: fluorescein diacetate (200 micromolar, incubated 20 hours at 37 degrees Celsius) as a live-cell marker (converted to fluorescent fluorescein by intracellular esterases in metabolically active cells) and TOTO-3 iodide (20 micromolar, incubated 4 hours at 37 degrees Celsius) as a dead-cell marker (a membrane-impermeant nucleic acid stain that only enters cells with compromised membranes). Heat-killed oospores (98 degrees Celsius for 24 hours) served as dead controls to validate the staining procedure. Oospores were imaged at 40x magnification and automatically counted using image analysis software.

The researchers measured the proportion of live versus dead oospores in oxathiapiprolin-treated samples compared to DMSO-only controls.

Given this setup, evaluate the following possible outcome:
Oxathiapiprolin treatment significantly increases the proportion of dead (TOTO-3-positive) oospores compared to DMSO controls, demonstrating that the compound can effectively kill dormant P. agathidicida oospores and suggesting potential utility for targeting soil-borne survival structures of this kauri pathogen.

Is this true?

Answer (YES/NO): NO